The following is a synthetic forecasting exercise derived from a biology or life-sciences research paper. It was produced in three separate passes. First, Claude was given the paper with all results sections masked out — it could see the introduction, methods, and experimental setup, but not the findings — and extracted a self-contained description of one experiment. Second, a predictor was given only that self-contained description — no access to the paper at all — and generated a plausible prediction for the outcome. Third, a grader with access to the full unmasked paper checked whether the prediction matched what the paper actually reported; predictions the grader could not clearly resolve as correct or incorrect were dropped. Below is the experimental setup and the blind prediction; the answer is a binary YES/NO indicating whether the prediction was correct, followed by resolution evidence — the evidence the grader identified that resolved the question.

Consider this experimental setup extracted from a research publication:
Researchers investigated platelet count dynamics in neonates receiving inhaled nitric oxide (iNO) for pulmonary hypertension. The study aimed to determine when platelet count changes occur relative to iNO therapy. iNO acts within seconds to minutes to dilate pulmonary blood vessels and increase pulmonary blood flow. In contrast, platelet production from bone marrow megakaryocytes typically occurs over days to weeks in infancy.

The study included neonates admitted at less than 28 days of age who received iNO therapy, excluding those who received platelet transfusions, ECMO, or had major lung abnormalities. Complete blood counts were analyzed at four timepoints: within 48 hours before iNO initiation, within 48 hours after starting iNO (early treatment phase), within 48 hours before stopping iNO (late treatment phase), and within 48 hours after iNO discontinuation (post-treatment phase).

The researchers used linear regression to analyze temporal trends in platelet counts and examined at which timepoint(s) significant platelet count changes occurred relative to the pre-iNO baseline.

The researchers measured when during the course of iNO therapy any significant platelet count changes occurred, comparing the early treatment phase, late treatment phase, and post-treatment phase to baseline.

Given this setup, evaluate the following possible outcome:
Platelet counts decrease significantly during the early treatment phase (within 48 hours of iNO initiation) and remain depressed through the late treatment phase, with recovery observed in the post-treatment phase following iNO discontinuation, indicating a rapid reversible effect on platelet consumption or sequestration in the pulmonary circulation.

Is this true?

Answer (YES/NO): NO